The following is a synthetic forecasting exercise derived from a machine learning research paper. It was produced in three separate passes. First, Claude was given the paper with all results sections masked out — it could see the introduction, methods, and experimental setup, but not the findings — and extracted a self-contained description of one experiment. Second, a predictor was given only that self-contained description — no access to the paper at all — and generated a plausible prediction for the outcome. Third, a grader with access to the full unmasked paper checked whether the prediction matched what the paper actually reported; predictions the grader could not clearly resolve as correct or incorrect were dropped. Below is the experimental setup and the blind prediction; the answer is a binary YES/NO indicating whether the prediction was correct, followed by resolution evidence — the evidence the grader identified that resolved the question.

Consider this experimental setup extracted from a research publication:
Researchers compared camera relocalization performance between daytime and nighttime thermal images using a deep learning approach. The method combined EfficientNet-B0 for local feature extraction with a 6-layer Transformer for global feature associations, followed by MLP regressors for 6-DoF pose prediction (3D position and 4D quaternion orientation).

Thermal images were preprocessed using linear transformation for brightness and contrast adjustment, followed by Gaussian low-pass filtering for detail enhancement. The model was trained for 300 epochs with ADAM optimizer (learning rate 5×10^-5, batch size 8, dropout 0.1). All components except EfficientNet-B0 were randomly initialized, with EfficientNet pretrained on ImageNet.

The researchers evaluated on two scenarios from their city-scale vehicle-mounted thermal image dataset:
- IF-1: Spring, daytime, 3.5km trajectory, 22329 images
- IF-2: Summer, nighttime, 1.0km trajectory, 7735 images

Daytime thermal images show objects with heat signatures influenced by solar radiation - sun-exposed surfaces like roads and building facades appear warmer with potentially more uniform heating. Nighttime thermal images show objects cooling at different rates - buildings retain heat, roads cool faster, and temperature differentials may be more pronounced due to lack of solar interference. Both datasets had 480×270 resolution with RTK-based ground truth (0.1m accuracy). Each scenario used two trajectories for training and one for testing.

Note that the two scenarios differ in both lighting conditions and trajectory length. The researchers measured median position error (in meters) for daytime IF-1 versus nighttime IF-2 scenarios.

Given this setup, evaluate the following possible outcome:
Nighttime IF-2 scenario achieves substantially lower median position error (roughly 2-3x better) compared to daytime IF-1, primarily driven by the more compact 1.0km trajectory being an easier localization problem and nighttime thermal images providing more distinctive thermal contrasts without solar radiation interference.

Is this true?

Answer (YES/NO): NO